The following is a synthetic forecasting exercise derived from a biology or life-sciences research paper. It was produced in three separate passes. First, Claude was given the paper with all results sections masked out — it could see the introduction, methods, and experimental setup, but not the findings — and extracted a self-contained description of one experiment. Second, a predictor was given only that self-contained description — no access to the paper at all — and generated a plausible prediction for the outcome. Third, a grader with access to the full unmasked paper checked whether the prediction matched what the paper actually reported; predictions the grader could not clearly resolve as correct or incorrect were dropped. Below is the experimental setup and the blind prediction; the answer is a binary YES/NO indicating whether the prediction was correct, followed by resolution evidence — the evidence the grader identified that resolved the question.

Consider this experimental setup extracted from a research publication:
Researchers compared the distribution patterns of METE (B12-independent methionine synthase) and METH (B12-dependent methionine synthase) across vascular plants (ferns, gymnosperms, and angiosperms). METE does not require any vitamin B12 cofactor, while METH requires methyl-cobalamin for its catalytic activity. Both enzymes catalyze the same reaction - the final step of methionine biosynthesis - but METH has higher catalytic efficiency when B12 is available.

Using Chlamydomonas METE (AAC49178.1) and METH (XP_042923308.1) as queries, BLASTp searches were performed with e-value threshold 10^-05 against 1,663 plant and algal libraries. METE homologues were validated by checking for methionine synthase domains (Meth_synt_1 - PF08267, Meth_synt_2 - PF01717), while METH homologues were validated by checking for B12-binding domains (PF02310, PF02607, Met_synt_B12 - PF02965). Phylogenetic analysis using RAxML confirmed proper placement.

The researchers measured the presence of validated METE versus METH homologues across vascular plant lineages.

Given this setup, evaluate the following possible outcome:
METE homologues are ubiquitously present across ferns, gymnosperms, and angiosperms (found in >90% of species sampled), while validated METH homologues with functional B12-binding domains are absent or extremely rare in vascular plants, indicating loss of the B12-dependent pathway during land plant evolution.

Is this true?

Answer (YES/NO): YES